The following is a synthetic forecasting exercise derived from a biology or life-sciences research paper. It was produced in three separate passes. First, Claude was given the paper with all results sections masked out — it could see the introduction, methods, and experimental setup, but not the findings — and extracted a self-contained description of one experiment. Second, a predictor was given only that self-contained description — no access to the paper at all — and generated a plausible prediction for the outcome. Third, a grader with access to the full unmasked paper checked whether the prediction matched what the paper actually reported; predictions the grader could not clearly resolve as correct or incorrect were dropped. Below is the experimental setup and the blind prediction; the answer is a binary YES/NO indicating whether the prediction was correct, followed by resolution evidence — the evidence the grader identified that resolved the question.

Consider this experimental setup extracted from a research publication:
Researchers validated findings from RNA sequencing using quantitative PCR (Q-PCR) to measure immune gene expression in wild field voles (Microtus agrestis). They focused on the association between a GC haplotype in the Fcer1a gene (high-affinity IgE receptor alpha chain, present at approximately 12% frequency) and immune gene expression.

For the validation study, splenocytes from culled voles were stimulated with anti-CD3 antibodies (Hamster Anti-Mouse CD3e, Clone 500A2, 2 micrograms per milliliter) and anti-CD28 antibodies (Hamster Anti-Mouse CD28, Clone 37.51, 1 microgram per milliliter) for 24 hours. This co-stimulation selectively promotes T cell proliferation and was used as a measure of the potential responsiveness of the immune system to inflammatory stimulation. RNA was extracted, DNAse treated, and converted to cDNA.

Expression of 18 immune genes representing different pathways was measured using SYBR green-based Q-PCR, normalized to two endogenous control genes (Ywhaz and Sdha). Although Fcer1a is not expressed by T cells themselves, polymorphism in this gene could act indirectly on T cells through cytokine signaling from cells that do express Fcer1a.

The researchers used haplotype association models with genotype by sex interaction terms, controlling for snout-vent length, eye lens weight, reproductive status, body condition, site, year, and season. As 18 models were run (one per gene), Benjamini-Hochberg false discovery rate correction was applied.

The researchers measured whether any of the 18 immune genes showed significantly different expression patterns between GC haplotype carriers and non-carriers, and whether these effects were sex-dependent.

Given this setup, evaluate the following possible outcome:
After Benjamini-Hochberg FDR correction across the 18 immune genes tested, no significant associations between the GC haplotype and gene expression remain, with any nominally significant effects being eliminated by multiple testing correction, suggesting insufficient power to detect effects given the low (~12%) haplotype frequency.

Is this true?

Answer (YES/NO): NO